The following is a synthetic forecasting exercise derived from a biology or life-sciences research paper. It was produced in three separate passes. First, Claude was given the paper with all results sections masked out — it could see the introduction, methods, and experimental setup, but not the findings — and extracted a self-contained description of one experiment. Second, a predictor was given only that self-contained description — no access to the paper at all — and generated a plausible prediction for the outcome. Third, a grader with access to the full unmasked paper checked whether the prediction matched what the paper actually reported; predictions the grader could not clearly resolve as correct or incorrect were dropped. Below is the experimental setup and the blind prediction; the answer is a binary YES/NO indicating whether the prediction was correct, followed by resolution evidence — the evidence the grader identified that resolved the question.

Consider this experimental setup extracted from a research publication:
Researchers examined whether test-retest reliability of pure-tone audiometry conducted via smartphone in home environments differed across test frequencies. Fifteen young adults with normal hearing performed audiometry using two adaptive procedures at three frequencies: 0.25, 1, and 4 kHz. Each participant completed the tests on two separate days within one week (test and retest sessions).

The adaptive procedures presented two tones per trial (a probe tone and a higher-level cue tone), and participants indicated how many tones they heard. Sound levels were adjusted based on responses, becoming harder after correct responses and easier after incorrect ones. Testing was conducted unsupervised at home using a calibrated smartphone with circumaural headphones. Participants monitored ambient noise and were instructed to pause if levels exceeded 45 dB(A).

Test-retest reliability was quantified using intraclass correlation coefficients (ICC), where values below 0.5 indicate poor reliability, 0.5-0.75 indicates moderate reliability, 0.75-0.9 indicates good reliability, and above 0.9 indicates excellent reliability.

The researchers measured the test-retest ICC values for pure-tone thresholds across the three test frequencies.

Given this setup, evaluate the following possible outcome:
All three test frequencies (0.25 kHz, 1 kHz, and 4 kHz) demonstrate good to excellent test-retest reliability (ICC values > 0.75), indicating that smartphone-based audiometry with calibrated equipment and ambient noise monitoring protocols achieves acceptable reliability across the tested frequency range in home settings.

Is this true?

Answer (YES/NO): NO